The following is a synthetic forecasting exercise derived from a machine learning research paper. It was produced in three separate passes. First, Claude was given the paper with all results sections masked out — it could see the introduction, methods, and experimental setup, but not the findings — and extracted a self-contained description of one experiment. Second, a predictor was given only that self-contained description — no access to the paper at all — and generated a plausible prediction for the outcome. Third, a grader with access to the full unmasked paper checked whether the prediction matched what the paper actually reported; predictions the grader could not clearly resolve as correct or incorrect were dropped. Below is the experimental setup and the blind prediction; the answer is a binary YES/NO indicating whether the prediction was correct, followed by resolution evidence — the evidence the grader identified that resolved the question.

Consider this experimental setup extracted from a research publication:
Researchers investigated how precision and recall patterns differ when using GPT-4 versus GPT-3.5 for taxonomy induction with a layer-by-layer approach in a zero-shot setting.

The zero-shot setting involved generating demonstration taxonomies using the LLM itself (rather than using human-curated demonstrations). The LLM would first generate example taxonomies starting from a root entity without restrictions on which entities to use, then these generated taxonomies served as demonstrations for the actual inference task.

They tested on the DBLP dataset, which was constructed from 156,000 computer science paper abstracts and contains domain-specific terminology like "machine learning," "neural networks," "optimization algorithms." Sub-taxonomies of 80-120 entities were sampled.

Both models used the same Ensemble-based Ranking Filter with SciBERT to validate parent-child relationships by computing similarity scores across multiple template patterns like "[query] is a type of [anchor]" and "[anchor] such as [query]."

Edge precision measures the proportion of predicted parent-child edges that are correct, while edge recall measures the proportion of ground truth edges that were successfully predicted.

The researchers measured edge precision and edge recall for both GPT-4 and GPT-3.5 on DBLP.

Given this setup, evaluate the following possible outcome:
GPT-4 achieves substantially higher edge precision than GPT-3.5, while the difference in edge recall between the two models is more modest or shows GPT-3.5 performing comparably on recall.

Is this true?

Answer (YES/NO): NO